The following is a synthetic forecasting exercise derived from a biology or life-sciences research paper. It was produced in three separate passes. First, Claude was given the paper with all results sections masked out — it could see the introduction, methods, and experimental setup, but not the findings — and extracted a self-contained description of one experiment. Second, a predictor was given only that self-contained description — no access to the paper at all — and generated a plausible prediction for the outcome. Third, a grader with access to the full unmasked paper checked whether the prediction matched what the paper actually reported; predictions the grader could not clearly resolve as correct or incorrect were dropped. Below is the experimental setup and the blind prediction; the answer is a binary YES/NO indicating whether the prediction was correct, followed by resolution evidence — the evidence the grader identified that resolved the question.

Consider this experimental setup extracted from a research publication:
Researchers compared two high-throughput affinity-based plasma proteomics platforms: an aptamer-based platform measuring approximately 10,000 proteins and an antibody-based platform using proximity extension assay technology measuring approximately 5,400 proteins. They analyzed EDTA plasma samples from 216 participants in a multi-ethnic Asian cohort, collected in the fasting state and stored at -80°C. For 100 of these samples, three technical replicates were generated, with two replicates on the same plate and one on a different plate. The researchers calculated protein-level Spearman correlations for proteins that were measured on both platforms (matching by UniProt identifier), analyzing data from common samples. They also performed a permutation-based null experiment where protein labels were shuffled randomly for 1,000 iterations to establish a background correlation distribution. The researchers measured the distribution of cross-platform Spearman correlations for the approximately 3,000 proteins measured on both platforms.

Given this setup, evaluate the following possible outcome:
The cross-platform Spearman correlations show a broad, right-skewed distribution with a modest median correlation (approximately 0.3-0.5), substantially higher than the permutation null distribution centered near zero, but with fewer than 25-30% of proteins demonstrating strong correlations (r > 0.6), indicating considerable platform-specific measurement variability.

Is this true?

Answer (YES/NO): NO